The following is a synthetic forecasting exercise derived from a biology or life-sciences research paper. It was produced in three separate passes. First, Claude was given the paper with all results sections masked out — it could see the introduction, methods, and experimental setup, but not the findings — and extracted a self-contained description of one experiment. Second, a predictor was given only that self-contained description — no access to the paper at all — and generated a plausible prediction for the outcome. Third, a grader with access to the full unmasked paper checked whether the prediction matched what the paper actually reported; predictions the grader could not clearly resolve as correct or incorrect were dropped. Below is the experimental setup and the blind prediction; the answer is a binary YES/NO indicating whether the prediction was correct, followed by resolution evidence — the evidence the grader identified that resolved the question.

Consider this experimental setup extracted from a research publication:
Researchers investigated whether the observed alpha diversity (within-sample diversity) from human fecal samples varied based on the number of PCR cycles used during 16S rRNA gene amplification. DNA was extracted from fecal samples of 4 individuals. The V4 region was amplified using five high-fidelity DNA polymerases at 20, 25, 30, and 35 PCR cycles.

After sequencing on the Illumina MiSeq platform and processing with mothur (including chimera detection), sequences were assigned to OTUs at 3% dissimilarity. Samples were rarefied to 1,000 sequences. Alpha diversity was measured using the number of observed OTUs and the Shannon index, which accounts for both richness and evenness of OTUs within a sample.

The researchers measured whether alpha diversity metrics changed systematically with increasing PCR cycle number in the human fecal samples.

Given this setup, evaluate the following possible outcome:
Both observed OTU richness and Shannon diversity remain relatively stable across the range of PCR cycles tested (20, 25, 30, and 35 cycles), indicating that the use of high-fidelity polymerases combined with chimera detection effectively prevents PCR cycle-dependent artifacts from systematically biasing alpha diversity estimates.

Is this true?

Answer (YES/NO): NO